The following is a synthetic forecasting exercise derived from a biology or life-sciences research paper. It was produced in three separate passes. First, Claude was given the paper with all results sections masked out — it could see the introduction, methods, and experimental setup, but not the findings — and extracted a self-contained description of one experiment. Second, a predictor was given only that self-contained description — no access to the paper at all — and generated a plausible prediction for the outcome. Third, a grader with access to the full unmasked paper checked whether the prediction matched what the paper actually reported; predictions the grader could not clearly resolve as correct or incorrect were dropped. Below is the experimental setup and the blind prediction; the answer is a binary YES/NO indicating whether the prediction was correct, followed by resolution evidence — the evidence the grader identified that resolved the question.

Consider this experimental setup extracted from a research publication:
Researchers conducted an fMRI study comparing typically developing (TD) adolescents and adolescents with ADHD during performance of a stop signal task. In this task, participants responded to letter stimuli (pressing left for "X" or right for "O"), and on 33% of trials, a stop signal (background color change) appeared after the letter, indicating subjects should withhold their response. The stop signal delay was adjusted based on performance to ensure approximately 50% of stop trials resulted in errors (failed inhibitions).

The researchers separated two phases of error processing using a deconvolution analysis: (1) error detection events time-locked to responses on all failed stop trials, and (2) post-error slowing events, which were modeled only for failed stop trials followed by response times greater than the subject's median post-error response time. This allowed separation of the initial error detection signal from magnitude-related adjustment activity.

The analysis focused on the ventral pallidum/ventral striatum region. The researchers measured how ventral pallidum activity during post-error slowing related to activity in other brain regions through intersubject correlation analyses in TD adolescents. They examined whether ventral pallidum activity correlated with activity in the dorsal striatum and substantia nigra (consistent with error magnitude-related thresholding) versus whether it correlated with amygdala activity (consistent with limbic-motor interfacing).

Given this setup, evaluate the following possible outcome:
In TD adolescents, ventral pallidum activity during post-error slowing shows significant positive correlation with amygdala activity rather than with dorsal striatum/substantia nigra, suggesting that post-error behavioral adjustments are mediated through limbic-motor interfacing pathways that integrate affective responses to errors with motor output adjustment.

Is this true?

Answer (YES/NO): NO